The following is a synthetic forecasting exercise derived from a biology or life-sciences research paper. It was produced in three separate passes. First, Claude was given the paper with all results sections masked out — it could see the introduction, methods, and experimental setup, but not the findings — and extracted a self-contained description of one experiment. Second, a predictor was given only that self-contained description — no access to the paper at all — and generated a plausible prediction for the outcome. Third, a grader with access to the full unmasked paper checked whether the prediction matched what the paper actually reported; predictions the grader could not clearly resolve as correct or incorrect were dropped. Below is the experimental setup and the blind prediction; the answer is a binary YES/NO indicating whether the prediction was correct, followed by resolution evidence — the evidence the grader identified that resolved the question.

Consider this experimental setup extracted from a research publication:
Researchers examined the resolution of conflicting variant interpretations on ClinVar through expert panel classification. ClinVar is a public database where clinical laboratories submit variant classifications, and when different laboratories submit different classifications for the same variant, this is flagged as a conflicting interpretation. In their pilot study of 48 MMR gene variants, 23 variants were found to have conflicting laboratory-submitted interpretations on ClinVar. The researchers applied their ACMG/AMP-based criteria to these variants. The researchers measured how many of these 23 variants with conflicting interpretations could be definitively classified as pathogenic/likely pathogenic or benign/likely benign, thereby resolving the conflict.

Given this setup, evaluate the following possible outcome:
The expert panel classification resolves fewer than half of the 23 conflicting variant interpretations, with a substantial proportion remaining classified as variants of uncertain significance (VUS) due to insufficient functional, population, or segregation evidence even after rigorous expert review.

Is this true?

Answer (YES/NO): NO